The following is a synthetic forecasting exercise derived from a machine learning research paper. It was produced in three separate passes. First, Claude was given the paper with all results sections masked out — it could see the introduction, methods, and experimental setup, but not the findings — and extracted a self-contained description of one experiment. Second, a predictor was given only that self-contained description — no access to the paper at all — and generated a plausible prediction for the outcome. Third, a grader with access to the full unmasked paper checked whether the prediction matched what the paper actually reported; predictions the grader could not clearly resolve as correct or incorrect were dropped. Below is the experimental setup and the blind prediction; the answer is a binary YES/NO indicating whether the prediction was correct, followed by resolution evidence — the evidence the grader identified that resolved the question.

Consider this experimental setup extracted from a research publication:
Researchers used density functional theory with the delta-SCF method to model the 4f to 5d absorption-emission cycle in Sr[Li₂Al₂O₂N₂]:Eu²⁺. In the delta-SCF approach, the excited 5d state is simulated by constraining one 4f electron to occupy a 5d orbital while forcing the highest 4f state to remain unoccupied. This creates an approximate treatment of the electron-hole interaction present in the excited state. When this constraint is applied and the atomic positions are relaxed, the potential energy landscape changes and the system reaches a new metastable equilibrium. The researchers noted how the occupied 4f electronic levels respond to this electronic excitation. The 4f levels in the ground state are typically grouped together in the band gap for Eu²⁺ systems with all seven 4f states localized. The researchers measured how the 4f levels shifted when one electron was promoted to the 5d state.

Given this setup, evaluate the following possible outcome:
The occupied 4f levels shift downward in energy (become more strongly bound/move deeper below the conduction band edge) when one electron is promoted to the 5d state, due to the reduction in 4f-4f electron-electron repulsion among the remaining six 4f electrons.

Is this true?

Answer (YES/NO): YES